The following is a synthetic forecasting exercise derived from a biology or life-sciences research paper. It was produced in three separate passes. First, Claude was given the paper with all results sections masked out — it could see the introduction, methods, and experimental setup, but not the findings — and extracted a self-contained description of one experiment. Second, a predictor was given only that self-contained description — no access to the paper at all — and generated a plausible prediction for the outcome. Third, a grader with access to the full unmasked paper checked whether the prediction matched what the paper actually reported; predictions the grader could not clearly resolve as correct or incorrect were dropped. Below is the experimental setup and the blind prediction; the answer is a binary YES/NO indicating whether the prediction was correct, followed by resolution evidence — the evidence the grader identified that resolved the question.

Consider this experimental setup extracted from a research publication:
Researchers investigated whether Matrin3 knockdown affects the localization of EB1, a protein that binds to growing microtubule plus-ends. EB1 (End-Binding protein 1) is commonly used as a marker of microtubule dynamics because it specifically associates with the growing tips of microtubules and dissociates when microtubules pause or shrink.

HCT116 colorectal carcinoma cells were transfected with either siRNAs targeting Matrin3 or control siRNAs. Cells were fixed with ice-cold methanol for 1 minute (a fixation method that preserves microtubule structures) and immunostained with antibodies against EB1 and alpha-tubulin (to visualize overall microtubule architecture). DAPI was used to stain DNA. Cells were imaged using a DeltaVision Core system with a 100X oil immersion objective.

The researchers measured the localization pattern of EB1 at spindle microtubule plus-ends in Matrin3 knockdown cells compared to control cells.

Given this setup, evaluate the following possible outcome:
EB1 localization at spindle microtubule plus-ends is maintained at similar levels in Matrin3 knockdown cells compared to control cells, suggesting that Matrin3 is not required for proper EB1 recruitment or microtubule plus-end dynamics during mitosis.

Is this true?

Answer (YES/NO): NO